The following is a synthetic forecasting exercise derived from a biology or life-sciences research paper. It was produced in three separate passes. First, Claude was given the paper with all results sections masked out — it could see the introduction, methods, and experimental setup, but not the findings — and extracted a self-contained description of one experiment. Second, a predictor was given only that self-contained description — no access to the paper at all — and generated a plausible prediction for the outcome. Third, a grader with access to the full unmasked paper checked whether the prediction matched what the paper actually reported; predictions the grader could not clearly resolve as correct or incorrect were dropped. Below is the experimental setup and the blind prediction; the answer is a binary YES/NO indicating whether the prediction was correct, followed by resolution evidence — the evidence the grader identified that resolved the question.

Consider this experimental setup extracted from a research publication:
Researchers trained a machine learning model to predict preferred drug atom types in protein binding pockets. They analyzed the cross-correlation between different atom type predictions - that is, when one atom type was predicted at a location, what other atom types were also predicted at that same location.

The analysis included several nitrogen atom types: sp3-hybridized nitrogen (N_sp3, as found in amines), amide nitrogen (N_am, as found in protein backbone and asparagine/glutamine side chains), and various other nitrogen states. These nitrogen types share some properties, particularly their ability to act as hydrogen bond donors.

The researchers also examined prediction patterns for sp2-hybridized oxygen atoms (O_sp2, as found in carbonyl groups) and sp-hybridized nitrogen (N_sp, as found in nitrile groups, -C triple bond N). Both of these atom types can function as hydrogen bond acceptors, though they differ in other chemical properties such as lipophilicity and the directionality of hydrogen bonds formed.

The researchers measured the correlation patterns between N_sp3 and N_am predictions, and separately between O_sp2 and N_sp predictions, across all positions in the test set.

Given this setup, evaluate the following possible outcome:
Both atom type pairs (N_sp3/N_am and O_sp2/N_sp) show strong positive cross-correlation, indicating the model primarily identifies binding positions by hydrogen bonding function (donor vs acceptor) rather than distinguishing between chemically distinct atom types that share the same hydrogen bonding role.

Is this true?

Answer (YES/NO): NO